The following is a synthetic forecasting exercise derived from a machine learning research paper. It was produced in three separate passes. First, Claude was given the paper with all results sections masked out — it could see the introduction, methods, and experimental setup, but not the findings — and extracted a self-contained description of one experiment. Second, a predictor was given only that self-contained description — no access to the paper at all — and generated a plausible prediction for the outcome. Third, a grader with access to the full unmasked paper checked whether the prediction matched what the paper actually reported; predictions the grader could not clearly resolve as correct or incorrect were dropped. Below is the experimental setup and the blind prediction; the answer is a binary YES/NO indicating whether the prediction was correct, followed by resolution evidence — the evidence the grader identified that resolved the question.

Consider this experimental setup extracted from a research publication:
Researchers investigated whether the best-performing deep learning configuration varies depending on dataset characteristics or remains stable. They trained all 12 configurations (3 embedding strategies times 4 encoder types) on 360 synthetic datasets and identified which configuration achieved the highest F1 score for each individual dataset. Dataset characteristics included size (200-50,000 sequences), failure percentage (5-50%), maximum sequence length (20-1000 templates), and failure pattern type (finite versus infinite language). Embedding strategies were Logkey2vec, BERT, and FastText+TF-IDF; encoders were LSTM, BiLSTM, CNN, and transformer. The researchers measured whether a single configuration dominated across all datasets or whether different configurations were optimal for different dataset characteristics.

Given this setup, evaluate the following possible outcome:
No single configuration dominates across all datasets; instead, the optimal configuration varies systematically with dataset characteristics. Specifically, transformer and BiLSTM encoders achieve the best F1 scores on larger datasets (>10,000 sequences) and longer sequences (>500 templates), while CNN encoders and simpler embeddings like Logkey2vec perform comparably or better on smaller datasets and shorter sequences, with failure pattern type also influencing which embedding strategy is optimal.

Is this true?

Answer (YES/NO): NO